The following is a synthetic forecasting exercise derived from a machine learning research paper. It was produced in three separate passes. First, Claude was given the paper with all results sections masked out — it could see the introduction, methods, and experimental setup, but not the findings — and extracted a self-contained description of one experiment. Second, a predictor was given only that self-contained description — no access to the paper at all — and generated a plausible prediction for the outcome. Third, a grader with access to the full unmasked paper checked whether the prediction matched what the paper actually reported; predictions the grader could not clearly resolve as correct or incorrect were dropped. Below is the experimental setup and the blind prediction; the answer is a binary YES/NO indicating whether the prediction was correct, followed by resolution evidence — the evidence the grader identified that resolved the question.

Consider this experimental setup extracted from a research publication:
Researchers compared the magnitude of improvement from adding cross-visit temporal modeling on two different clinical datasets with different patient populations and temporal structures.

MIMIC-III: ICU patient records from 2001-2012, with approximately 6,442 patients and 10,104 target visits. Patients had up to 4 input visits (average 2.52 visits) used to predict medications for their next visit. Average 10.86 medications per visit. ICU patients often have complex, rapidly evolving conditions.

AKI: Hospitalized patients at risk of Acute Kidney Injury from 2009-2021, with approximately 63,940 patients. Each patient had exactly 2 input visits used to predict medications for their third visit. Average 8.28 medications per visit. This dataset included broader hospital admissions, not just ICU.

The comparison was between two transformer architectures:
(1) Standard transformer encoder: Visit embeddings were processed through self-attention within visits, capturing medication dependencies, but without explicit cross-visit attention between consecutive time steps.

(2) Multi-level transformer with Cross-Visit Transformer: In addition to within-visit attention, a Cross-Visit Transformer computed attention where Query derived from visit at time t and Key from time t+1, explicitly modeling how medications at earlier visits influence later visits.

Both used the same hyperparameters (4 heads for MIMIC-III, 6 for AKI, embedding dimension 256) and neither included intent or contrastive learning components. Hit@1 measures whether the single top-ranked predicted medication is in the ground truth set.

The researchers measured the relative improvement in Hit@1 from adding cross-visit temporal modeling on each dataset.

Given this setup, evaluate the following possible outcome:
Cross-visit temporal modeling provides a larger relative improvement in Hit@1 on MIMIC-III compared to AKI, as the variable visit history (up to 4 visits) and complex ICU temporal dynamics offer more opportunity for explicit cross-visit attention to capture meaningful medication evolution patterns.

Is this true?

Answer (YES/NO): YES